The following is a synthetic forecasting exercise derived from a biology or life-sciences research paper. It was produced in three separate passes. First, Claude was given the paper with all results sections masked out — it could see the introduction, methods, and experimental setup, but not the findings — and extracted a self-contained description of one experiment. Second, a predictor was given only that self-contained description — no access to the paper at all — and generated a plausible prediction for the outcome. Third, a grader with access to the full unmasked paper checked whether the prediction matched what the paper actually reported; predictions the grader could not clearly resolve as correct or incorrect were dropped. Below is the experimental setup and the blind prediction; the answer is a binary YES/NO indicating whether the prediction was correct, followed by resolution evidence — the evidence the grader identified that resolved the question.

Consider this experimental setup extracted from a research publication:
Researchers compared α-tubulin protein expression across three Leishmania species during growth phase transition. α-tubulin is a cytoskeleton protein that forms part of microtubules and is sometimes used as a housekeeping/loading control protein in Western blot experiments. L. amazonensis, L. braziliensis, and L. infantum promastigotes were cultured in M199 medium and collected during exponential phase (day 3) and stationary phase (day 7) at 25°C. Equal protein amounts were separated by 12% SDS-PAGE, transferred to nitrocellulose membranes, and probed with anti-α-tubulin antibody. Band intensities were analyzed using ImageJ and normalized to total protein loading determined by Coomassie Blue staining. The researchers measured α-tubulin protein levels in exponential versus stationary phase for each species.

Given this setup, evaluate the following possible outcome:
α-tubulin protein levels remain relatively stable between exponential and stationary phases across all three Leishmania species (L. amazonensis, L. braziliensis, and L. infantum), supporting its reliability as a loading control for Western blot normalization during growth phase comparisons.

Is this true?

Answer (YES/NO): NO